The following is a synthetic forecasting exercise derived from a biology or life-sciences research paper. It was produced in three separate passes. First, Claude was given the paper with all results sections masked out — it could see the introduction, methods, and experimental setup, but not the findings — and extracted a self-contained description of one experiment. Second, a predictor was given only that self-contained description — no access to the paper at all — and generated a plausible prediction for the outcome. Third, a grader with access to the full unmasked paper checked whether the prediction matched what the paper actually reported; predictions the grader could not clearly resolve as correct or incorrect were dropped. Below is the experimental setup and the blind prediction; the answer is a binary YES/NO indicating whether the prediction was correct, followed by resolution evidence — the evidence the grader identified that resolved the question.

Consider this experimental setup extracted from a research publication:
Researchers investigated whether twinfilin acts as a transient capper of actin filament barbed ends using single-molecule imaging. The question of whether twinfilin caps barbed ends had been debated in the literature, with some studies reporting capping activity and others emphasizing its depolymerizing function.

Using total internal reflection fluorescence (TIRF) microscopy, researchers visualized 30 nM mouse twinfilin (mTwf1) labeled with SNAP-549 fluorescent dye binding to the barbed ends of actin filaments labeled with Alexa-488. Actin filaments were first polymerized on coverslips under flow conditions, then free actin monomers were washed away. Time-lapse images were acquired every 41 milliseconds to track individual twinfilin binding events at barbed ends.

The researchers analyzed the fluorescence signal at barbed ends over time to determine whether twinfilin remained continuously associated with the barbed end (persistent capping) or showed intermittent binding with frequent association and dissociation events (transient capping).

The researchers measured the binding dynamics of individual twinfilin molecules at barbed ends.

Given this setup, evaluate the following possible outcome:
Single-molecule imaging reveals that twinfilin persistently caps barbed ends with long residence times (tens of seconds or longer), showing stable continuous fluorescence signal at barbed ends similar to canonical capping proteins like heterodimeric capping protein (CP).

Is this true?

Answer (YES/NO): NO